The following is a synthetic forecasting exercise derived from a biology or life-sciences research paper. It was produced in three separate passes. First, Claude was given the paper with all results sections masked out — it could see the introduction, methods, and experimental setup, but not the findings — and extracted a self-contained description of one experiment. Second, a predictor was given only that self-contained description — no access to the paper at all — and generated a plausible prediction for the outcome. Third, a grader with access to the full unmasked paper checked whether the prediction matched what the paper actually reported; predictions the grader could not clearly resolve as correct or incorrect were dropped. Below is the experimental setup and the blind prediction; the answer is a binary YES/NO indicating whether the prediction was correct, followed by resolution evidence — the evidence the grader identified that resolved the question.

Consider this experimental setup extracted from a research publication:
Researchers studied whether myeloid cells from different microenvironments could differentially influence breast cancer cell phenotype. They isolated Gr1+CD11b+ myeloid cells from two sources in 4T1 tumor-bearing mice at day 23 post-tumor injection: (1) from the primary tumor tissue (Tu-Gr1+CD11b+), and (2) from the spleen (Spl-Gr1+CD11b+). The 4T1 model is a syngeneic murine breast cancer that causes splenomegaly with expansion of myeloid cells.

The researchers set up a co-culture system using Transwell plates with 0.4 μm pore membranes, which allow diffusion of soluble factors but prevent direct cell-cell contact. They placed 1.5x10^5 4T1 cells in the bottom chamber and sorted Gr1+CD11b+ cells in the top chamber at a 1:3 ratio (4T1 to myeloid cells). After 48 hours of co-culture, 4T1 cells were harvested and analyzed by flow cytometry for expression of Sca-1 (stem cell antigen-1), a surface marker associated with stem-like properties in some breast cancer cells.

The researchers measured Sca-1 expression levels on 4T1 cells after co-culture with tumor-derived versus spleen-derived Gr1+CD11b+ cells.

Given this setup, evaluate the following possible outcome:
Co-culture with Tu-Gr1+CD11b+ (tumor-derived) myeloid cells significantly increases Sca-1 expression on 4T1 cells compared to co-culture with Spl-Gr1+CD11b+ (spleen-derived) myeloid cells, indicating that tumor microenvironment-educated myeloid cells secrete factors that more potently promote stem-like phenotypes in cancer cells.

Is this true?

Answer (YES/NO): YES